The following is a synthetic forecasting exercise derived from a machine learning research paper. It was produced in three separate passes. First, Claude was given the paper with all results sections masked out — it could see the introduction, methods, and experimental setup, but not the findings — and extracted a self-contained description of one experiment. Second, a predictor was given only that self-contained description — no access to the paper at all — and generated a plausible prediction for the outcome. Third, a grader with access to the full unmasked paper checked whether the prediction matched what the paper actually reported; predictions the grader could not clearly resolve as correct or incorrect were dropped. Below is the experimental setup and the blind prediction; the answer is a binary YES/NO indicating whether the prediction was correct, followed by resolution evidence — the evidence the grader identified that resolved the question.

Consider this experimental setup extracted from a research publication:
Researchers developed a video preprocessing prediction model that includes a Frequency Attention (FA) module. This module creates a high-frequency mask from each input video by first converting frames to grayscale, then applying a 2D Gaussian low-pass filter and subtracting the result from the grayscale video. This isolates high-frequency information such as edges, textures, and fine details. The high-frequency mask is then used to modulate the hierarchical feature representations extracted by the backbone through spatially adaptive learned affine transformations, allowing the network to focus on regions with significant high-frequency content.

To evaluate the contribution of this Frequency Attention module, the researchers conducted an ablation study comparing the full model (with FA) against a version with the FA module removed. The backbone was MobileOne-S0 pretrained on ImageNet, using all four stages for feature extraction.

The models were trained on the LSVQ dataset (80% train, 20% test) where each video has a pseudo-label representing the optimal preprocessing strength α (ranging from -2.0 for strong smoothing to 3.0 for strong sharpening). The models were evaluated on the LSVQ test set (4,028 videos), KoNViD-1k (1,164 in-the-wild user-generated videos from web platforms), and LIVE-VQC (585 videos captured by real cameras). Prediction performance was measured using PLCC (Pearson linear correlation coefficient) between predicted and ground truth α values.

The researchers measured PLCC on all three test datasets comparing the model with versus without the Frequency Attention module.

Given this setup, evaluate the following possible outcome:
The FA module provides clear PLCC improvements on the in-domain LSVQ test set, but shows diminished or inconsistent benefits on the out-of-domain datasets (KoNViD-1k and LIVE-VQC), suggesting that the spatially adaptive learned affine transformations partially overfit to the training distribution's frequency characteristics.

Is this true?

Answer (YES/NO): NO